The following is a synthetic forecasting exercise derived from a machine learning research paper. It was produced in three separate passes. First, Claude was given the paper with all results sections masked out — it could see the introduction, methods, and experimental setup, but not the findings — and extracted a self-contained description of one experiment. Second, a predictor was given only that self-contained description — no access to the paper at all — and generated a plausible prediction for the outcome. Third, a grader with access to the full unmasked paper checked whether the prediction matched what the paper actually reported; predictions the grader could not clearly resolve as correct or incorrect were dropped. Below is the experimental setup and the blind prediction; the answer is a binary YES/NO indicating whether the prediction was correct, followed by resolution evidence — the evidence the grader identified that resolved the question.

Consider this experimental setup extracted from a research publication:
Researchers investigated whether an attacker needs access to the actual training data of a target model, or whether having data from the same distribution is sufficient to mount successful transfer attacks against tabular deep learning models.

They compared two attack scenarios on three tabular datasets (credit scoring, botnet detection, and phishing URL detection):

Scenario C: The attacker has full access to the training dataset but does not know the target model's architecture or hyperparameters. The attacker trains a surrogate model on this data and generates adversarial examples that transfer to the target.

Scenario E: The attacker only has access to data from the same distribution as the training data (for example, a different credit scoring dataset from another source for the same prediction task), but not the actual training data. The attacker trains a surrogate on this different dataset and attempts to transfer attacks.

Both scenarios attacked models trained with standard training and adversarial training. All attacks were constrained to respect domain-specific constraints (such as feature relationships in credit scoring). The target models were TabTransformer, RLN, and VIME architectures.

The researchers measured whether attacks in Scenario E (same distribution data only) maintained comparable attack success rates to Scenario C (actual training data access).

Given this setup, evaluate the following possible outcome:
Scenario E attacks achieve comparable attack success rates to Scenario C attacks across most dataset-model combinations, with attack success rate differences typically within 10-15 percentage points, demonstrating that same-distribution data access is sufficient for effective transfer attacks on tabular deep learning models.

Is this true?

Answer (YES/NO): YES